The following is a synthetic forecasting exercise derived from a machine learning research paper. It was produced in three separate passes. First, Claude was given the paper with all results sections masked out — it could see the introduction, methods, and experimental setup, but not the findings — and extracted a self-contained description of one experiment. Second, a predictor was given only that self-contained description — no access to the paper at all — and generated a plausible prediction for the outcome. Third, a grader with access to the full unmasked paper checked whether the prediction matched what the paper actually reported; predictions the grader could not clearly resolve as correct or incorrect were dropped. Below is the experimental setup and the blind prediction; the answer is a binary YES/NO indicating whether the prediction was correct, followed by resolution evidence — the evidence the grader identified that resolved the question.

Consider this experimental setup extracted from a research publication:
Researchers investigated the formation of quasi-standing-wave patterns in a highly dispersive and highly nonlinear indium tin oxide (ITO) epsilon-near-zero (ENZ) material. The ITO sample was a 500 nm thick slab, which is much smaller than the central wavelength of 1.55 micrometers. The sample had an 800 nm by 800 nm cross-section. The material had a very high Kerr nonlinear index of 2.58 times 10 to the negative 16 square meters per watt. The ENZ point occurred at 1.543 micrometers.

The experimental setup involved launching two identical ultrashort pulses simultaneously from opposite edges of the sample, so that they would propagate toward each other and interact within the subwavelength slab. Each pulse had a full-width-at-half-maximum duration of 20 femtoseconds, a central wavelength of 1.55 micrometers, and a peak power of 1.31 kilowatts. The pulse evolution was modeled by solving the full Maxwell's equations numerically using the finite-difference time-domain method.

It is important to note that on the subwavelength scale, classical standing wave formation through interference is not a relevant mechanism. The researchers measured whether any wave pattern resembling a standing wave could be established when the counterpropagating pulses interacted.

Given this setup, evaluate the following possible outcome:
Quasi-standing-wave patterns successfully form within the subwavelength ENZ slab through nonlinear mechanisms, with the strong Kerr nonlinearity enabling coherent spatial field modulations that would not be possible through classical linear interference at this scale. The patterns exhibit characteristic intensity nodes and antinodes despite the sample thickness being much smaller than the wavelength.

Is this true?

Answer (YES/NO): NO